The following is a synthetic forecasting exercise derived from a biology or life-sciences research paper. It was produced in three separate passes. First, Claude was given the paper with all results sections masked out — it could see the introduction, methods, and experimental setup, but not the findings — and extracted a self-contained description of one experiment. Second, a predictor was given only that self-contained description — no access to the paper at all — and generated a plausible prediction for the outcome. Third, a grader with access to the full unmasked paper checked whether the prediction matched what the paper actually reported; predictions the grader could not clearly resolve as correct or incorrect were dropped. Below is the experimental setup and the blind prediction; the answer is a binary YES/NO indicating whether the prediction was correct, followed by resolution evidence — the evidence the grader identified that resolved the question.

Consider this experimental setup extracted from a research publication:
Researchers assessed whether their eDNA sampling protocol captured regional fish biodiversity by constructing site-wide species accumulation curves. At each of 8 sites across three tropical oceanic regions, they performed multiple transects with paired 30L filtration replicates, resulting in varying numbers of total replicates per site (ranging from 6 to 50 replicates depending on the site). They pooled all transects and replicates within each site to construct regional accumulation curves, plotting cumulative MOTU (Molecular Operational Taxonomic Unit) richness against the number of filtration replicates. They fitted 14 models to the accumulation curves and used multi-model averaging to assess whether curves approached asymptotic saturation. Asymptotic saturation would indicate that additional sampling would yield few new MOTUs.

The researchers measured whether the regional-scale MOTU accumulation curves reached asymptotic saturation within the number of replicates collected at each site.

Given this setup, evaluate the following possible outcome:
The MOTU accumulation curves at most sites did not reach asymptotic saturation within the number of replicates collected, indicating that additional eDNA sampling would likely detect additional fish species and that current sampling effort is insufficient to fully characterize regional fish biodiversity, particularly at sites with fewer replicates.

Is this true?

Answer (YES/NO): YES